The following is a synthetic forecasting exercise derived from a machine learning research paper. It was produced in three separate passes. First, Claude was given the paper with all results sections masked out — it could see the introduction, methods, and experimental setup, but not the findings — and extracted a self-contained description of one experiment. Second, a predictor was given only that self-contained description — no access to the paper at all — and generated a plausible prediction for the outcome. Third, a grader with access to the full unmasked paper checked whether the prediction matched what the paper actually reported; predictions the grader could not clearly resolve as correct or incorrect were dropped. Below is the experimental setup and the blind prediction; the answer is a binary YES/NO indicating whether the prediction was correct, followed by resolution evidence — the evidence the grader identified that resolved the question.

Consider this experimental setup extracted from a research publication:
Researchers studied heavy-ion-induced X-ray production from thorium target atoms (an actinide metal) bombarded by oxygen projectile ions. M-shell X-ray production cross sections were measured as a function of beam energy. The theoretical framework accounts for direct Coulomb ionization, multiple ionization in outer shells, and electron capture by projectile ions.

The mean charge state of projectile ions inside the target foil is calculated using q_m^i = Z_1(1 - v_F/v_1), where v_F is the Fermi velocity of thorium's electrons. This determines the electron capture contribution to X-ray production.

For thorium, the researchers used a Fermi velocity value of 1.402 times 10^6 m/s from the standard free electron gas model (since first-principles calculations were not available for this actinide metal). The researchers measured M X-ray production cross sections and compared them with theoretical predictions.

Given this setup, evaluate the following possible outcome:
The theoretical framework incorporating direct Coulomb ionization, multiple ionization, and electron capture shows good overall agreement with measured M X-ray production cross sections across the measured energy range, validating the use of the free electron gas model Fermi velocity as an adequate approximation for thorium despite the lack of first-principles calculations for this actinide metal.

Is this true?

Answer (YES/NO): YES